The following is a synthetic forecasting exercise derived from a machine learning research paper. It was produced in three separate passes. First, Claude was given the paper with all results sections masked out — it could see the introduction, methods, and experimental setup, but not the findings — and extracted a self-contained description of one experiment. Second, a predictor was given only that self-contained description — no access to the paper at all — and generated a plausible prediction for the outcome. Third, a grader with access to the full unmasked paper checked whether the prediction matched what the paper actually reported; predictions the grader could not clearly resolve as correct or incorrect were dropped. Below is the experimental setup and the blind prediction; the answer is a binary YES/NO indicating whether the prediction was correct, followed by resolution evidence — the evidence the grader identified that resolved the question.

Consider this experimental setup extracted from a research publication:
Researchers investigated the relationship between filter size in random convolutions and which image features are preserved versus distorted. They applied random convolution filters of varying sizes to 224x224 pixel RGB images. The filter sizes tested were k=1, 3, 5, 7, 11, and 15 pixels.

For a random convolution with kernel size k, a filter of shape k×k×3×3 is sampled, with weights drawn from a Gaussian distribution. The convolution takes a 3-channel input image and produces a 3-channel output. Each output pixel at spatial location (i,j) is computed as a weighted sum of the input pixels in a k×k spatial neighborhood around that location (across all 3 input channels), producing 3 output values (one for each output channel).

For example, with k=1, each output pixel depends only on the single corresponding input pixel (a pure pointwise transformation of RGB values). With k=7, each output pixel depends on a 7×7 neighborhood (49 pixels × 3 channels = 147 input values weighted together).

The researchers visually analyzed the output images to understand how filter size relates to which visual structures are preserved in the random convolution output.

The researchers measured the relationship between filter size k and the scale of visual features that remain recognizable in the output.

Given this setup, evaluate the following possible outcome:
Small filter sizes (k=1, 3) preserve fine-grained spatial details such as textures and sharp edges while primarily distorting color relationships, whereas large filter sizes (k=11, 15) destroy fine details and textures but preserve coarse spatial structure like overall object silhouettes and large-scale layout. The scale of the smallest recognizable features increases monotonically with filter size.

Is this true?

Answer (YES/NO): YES